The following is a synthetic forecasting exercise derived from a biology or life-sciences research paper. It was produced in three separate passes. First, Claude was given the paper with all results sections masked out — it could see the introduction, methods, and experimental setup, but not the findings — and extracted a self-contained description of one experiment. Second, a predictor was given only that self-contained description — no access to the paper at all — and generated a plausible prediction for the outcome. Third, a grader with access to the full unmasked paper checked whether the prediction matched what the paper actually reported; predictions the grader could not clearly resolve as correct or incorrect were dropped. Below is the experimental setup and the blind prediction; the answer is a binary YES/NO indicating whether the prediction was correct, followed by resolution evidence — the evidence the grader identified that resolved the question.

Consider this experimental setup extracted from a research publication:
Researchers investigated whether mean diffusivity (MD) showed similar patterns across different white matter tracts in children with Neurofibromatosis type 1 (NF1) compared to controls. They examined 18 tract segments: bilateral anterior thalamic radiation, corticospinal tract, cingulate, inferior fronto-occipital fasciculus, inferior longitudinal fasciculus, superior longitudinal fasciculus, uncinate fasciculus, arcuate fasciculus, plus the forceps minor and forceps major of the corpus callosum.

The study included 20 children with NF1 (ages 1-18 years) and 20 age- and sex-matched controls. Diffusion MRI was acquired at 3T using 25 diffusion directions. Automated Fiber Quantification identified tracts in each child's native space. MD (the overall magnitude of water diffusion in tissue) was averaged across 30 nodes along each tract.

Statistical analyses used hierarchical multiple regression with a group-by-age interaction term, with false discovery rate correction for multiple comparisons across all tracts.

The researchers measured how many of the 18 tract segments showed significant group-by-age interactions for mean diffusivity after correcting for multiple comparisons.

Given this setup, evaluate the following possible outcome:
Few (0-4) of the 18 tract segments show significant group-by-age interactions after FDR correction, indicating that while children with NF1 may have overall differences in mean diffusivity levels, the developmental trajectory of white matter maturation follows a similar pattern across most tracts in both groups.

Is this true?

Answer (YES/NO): NO